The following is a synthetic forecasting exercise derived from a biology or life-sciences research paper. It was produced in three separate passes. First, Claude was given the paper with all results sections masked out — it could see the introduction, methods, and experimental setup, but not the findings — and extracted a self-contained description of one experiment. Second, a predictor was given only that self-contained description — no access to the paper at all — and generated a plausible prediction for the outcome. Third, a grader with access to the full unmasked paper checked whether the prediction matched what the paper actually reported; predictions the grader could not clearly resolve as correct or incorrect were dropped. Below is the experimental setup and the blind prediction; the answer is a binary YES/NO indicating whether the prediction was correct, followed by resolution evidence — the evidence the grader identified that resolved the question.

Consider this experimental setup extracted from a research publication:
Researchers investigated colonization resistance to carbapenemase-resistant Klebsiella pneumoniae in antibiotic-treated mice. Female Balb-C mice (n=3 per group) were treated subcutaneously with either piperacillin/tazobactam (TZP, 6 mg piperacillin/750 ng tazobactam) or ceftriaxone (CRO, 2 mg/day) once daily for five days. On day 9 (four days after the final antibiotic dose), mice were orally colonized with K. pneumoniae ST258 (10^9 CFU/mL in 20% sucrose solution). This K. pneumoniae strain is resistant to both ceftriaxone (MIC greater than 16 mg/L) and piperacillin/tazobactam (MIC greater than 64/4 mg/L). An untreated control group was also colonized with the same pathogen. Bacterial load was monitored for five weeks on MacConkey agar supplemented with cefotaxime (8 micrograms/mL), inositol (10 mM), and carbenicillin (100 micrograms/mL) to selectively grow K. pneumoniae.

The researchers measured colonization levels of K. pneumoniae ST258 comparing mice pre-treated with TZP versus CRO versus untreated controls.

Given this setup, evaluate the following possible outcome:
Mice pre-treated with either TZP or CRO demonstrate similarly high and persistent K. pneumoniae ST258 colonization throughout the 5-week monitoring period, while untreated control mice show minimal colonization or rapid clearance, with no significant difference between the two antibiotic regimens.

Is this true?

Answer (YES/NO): NO